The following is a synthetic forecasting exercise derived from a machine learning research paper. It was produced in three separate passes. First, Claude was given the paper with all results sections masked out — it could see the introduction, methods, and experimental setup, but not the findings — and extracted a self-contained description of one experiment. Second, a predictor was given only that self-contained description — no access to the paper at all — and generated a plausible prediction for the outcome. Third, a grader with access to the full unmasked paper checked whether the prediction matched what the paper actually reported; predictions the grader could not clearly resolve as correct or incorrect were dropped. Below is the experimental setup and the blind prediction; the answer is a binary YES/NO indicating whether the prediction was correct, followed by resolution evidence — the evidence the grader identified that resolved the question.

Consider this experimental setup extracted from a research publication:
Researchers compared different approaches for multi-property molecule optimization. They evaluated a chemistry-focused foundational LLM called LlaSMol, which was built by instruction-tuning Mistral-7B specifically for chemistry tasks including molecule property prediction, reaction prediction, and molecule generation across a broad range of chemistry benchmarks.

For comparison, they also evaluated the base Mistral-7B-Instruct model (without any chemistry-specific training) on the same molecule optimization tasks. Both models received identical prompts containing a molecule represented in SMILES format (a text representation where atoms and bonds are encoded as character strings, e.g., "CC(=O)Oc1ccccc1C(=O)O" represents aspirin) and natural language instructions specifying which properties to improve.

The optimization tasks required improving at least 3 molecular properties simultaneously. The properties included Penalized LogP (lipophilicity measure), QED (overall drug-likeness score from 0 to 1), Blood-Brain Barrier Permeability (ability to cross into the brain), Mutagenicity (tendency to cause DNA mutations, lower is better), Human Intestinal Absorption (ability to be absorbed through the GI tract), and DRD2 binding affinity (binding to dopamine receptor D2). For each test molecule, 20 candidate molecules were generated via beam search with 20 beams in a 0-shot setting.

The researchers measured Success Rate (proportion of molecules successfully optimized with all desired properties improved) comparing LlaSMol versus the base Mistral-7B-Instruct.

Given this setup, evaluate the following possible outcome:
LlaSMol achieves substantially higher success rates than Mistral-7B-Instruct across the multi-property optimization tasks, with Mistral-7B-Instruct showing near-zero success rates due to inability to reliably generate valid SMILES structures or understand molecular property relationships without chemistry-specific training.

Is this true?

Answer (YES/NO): NO